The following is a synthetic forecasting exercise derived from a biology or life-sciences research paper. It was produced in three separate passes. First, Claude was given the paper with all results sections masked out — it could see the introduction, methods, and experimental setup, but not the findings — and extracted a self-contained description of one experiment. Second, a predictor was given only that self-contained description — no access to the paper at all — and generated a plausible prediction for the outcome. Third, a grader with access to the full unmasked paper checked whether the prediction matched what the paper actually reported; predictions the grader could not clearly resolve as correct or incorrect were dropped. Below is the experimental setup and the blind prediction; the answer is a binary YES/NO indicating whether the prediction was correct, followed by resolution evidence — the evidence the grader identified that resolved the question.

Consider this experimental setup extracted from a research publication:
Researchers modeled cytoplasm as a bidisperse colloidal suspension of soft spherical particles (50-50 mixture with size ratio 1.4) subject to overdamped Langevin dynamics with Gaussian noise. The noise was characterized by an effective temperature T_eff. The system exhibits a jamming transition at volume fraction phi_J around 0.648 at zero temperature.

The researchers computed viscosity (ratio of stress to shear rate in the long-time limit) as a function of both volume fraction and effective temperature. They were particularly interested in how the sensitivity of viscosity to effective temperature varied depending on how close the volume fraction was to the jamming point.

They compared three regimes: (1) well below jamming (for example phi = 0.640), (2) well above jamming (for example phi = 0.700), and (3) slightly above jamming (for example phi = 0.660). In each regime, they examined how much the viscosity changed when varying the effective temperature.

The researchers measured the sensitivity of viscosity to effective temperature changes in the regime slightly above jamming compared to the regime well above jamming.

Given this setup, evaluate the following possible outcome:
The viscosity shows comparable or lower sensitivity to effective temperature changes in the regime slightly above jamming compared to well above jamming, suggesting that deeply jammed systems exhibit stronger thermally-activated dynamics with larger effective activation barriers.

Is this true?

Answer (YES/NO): NO